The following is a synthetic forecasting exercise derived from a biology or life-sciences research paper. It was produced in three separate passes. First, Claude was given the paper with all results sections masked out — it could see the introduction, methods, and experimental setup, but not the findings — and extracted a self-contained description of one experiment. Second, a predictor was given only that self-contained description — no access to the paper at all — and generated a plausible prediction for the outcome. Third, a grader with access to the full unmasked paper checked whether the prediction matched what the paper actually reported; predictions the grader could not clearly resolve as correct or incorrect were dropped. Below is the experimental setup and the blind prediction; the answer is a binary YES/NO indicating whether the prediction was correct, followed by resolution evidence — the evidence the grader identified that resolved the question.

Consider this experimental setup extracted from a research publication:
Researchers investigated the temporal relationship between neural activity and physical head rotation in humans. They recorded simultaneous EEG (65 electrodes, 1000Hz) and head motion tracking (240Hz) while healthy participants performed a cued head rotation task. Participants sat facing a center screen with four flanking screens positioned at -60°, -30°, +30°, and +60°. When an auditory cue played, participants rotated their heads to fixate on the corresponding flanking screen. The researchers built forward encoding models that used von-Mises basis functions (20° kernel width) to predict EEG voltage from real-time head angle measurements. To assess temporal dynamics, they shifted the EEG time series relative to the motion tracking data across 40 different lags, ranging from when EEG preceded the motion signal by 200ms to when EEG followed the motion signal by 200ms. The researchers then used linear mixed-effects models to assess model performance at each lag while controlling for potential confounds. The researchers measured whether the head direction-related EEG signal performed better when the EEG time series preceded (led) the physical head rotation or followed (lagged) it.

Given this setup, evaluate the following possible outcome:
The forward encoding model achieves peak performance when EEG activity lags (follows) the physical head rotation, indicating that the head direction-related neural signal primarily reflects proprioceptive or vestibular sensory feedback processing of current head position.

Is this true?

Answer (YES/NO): NO